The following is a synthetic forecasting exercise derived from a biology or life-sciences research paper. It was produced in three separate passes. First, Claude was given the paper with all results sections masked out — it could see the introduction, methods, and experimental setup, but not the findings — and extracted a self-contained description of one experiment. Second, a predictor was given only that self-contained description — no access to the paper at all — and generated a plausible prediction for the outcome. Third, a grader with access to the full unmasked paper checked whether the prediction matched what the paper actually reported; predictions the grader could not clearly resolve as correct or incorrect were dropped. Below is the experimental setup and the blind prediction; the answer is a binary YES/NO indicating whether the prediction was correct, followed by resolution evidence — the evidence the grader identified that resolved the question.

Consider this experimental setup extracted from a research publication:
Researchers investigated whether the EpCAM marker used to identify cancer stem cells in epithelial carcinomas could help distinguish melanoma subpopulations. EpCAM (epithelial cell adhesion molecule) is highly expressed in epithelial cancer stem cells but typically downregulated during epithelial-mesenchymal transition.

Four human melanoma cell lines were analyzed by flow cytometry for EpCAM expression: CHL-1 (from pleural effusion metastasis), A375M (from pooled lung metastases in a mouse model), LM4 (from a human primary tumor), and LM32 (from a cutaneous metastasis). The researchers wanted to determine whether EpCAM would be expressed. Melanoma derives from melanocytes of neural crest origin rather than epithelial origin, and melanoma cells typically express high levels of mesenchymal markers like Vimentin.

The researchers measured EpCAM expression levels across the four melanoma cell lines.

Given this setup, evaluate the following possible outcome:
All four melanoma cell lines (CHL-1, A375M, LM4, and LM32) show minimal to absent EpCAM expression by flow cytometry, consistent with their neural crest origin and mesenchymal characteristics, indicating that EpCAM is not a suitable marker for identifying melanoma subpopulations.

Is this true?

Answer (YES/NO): YES